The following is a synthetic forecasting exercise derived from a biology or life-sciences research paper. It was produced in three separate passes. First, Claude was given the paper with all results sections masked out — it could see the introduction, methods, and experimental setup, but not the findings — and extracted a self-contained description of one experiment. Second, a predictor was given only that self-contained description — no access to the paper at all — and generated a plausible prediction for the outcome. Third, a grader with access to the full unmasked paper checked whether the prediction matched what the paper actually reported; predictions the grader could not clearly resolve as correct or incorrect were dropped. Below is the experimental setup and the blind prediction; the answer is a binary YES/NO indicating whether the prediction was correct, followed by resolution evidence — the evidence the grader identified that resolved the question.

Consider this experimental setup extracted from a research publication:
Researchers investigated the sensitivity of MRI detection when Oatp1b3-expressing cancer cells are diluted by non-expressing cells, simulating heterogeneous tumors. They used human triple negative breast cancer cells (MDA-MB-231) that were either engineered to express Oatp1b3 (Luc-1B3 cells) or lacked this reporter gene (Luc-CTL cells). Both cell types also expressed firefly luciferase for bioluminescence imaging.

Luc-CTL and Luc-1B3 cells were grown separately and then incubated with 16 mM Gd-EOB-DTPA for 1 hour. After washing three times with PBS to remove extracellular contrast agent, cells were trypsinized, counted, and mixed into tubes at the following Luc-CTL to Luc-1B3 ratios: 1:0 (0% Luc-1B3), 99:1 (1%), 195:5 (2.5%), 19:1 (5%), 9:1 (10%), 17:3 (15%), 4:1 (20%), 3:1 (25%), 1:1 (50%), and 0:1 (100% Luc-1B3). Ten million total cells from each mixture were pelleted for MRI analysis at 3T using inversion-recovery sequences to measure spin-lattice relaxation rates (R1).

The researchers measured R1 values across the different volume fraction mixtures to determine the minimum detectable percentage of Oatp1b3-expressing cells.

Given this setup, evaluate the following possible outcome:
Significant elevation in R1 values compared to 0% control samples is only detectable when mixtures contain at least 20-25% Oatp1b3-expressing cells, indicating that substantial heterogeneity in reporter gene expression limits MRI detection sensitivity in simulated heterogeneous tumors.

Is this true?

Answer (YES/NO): NO